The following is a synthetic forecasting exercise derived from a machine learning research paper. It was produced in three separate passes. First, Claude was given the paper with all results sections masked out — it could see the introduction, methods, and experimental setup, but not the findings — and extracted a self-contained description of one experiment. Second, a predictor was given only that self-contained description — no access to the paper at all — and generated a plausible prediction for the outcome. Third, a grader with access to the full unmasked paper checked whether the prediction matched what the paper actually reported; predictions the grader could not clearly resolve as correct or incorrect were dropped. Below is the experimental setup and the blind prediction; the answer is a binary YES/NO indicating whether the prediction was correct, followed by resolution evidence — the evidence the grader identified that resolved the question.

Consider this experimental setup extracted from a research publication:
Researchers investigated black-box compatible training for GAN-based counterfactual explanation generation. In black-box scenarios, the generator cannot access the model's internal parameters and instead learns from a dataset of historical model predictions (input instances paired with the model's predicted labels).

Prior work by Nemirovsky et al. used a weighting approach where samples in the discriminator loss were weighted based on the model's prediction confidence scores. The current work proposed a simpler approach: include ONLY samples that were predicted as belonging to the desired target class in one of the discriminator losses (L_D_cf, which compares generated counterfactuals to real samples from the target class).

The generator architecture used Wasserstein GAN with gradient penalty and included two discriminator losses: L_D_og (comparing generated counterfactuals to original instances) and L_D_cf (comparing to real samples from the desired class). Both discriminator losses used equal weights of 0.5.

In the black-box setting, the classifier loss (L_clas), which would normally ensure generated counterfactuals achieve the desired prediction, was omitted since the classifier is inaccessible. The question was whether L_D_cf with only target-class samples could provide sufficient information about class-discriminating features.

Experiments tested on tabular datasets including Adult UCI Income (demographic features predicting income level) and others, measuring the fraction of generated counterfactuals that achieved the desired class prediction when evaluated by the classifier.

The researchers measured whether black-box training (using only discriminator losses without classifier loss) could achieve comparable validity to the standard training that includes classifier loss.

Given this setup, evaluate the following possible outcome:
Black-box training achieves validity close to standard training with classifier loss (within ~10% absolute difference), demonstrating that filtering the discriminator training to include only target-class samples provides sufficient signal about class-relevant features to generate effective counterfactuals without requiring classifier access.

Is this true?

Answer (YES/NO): YES